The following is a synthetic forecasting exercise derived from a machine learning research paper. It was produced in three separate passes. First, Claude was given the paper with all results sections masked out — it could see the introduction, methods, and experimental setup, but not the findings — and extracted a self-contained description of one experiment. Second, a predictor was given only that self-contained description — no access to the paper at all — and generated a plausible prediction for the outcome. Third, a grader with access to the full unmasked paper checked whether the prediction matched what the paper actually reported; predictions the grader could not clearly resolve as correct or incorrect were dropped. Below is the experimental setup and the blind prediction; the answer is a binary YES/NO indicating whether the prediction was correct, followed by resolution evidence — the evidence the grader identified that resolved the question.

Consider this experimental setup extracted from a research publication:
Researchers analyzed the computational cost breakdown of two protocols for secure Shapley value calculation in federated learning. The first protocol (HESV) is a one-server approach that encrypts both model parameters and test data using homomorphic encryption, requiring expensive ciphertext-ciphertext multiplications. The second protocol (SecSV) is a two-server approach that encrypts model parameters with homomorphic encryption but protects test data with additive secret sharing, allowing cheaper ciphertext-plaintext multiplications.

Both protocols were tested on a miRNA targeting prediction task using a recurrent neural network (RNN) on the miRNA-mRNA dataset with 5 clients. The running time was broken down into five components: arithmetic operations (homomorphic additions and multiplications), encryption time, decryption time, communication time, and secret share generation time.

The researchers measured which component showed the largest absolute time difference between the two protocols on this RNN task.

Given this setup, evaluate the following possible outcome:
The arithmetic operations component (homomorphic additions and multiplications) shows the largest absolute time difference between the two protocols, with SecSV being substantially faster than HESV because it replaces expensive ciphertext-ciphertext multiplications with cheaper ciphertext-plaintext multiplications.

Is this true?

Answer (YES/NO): YES